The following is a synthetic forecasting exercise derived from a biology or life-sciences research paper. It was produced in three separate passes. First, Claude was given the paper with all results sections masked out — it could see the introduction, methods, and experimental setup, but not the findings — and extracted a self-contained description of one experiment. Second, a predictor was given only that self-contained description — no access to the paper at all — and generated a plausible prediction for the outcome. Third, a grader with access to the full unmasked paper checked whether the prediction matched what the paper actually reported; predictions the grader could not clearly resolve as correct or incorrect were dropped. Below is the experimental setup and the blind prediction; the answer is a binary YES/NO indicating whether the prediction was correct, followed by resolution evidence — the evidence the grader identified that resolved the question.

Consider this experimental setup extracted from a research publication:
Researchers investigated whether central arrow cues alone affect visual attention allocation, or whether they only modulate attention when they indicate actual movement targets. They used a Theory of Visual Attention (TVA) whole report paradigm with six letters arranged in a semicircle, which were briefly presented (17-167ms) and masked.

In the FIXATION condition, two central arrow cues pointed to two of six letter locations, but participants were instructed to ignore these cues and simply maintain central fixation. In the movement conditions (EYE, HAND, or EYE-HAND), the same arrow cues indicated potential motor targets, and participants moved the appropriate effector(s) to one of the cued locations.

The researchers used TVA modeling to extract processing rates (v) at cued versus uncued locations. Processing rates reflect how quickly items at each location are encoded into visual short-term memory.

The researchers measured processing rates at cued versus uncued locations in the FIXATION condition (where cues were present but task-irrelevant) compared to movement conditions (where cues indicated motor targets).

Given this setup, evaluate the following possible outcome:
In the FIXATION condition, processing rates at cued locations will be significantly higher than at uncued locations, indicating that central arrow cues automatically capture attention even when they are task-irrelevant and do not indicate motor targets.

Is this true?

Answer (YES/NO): NO